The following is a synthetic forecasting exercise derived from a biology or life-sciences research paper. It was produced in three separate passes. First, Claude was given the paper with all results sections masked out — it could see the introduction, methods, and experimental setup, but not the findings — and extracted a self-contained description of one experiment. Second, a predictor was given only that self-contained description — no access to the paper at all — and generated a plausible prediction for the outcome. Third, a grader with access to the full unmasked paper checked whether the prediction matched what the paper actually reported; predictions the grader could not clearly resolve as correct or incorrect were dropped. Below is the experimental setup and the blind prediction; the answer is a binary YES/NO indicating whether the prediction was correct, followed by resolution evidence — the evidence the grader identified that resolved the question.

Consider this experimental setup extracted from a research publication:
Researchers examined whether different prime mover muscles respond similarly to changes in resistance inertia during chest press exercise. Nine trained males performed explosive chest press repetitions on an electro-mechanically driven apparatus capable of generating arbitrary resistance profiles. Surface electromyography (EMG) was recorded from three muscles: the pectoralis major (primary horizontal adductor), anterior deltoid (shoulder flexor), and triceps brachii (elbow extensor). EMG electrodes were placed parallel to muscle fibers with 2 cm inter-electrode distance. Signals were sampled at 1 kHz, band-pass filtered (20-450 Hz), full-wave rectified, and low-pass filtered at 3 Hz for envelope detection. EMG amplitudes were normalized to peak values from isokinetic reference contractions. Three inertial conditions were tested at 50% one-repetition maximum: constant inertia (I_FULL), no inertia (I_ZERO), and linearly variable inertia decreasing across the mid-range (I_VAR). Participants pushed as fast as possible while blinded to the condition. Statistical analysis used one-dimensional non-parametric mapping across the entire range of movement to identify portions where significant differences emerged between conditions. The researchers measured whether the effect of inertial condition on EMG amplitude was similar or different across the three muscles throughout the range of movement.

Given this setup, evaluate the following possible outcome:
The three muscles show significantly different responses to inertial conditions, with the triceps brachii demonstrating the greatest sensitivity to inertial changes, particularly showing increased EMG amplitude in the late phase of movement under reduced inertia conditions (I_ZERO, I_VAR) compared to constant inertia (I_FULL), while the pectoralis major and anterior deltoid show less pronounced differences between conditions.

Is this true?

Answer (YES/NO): YES